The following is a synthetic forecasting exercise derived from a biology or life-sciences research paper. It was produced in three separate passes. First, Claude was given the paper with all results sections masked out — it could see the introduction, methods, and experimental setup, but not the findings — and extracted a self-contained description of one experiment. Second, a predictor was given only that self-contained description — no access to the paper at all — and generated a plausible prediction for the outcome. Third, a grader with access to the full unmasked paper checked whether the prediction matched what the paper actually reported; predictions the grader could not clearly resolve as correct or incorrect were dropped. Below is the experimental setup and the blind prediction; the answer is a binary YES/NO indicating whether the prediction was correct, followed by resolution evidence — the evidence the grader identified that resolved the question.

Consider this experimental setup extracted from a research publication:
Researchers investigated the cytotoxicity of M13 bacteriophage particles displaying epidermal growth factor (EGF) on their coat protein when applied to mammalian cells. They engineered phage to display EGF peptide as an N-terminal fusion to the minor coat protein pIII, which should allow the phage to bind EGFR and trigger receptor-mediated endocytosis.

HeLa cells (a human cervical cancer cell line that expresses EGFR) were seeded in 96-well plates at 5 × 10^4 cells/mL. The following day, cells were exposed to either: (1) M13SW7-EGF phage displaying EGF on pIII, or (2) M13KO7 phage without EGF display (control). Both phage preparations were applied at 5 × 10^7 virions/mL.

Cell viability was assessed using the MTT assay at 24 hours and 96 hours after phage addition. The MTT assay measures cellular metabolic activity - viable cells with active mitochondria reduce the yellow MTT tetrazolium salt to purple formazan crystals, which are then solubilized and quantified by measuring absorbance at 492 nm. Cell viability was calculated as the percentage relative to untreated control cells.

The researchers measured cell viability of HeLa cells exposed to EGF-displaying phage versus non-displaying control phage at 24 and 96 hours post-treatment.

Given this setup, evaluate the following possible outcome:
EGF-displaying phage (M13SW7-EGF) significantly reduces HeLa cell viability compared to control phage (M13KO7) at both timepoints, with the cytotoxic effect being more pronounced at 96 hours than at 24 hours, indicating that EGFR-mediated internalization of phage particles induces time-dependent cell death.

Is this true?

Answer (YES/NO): NO